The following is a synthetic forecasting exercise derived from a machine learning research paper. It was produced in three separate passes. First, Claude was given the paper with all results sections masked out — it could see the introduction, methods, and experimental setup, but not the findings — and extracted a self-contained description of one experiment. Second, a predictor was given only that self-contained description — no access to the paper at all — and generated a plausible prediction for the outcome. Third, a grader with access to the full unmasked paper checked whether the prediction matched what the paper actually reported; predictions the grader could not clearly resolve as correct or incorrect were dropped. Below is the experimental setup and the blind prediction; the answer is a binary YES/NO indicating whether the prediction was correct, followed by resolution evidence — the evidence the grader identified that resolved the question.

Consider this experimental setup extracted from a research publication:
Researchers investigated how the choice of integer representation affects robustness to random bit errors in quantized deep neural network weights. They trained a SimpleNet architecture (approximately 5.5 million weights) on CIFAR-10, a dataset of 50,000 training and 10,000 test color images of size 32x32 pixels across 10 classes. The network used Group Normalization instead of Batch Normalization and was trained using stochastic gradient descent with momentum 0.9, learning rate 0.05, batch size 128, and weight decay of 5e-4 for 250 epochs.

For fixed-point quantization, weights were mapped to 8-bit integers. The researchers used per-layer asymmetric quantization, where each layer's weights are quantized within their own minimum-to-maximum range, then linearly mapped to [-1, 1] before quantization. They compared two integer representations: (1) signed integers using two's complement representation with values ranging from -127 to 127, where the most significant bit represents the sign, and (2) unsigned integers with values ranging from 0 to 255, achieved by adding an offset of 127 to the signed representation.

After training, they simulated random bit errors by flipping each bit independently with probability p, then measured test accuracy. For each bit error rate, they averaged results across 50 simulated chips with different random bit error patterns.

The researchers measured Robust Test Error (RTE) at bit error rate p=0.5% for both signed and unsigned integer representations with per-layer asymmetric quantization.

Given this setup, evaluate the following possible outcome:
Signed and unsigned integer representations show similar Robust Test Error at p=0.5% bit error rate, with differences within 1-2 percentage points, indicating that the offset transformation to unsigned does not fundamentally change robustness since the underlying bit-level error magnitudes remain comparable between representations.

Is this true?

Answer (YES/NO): NO